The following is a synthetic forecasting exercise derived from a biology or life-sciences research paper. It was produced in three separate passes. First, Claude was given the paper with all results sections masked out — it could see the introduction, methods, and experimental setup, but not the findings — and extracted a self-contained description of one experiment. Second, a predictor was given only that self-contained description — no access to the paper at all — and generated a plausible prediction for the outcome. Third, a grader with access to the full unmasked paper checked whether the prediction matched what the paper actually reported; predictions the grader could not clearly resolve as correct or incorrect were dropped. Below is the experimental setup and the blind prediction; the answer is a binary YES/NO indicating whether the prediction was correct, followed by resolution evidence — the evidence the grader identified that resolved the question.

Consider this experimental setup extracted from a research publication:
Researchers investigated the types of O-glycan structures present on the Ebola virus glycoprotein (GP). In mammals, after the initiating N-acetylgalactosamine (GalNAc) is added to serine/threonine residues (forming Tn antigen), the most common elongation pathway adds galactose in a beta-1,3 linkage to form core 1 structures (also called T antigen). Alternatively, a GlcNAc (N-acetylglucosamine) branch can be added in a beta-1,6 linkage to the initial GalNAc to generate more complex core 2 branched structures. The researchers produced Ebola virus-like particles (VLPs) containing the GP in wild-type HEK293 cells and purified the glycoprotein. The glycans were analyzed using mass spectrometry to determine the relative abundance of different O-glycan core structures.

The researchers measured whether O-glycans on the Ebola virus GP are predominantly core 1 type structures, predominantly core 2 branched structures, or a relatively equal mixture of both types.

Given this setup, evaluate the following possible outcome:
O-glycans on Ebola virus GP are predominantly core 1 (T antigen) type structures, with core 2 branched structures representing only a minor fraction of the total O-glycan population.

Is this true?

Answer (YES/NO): NO